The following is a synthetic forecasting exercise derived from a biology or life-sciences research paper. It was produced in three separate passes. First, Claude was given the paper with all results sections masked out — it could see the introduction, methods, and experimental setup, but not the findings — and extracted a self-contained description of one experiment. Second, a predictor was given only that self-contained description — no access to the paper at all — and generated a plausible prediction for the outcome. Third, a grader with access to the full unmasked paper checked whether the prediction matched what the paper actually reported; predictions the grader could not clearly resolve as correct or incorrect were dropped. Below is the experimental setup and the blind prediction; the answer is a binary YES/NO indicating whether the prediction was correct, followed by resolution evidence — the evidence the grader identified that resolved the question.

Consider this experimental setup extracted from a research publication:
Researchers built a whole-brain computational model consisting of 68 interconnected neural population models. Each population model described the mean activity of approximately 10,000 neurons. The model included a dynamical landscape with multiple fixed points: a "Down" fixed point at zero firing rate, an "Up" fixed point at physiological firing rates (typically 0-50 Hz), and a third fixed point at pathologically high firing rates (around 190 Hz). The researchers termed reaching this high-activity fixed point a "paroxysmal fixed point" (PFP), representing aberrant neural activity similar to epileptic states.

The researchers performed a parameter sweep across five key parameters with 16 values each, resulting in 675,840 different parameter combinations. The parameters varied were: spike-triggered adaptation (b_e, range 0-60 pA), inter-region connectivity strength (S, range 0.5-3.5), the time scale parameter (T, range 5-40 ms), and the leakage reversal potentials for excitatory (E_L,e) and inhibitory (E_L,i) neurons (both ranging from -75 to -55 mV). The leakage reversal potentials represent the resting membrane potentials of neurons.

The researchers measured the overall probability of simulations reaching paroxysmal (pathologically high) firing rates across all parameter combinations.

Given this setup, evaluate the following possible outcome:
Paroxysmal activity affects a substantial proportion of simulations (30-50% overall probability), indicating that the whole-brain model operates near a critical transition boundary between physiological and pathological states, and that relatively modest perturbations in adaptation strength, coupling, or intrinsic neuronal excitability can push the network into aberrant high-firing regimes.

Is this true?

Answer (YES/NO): NO